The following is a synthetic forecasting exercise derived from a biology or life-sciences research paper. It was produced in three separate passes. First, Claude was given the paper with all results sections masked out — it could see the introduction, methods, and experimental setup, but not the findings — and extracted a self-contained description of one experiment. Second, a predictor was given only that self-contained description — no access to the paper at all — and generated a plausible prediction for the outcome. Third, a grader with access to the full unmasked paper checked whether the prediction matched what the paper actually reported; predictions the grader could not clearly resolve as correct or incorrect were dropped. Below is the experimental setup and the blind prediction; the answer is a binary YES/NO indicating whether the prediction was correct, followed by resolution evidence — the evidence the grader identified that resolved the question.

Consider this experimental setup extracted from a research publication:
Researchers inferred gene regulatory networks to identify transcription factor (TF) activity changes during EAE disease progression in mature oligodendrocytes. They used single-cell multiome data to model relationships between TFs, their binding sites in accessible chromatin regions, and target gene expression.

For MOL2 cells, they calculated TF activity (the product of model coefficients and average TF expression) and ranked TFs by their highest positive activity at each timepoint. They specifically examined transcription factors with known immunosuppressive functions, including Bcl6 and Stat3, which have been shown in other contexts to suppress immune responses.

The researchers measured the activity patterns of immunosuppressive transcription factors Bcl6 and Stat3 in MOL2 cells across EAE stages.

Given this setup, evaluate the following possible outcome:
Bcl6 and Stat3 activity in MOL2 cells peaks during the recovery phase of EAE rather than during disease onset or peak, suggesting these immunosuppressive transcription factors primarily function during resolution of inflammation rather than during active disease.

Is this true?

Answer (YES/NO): NO